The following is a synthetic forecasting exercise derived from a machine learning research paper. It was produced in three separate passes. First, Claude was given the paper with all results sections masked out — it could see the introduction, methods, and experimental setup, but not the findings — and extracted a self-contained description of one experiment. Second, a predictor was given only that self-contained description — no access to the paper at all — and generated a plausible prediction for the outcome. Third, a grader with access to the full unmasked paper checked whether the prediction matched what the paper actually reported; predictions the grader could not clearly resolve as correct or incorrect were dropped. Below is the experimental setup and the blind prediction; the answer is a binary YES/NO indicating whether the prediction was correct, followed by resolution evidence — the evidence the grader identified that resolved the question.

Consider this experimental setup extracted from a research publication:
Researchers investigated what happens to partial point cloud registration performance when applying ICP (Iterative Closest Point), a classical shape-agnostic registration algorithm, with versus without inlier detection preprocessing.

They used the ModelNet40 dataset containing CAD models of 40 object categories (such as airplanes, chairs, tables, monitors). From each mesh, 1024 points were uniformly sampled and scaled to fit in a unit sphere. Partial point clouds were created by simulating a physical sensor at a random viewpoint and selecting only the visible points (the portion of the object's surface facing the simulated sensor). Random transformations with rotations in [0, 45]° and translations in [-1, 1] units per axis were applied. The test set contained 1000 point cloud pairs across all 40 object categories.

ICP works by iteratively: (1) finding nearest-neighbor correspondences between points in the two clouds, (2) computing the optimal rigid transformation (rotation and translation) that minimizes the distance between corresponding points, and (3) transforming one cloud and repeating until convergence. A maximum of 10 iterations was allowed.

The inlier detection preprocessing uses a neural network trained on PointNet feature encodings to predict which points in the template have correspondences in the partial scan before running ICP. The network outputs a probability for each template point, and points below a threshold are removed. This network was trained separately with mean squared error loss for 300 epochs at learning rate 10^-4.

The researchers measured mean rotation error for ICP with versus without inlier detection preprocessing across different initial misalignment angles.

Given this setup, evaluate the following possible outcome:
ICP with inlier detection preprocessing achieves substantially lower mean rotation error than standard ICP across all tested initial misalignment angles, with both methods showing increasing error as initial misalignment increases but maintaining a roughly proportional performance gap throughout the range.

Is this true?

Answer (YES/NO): NO